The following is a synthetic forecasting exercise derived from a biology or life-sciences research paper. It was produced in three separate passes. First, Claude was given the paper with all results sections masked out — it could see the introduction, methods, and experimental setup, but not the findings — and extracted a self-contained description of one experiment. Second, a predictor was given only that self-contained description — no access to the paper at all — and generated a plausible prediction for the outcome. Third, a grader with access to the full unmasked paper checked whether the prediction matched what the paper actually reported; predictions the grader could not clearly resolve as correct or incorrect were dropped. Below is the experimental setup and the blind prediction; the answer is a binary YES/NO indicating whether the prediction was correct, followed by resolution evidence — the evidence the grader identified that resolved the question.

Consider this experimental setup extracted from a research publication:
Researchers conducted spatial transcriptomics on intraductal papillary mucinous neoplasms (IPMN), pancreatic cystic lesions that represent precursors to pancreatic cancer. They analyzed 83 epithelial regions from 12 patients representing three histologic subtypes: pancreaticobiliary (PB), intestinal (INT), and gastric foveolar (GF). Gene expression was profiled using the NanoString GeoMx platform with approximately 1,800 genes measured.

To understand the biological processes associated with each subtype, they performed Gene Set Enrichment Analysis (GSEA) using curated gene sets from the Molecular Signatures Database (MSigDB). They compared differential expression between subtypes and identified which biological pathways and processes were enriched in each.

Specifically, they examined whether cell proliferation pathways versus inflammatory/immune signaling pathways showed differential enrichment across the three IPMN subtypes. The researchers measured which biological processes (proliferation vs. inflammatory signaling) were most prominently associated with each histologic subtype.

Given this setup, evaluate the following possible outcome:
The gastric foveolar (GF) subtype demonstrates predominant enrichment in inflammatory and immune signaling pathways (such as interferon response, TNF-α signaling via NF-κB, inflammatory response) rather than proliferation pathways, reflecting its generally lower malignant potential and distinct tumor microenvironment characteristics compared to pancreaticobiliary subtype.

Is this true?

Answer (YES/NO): NO